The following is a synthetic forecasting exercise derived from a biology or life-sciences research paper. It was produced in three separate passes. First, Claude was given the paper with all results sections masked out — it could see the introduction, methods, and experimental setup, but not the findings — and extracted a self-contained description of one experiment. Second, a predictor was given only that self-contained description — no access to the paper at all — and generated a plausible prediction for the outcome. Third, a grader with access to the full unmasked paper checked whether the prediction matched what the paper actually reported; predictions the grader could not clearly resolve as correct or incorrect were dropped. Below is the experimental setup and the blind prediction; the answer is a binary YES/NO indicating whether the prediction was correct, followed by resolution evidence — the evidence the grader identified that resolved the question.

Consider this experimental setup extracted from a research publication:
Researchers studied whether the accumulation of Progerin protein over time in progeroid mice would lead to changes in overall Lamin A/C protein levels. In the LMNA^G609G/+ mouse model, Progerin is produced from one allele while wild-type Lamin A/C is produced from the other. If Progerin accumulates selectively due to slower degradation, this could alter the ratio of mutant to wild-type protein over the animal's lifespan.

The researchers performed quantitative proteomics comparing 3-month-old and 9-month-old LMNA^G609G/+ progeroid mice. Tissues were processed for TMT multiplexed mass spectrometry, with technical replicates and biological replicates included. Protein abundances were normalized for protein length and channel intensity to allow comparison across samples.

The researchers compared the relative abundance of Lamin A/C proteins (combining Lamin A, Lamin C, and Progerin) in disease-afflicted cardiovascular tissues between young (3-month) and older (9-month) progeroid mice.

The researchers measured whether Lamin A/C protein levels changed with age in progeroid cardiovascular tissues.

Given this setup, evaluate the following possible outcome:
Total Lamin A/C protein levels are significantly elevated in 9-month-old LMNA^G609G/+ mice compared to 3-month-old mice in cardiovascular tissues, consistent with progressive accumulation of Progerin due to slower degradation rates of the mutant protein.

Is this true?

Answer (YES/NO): NO